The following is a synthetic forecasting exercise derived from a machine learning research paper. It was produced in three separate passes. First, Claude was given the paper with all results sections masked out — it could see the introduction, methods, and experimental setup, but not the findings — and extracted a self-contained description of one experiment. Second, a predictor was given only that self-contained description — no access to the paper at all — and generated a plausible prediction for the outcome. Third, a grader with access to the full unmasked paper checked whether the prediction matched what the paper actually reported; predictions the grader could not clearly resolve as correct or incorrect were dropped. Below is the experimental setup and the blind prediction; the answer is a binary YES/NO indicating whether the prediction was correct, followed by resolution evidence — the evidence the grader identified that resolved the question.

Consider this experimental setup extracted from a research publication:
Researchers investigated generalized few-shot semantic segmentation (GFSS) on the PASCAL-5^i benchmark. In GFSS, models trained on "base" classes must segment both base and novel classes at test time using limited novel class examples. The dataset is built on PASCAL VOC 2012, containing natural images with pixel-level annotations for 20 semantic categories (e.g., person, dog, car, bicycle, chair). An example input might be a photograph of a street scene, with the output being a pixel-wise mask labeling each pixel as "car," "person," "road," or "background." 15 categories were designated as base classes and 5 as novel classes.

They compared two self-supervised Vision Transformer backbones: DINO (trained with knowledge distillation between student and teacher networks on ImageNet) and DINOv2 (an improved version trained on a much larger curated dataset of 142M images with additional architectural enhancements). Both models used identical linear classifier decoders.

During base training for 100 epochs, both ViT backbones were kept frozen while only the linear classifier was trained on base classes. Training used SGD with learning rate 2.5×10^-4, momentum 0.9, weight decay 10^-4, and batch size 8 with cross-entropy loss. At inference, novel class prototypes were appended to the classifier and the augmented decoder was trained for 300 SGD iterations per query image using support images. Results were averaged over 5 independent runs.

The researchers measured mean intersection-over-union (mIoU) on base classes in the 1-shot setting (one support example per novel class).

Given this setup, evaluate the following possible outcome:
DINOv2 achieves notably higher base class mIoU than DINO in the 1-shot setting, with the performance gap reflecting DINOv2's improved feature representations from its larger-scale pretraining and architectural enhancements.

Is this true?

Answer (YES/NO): YES